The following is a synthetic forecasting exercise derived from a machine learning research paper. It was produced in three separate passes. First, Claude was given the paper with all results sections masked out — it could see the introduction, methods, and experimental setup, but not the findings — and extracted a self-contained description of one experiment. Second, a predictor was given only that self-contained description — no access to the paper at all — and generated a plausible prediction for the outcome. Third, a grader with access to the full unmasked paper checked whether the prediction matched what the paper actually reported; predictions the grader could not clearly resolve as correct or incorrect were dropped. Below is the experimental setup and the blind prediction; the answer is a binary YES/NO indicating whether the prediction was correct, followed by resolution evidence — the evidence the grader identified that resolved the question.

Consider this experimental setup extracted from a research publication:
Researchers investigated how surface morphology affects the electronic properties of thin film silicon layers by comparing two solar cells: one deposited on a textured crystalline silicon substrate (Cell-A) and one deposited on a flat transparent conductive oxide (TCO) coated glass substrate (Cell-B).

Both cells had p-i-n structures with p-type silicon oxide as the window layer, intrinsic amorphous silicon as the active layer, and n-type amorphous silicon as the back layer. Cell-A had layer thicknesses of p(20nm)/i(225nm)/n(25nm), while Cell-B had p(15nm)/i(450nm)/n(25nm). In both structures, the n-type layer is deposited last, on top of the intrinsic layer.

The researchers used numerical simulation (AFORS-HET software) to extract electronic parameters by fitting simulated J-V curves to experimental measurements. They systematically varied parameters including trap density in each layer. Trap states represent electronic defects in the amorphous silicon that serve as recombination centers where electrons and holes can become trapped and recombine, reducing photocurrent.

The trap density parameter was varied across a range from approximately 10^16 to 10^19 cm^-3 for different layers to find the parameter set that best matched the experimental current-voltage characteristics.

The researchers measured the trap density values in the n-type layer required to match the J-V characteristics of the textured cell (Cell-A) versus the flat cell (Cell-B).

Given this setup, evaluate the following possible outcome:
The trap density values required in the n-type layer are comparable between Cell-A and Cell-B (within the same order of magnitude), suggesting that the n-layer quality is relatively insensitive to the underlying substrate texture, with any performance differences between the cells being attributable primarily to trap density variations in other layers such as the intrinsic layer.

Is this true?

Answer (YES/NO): NO